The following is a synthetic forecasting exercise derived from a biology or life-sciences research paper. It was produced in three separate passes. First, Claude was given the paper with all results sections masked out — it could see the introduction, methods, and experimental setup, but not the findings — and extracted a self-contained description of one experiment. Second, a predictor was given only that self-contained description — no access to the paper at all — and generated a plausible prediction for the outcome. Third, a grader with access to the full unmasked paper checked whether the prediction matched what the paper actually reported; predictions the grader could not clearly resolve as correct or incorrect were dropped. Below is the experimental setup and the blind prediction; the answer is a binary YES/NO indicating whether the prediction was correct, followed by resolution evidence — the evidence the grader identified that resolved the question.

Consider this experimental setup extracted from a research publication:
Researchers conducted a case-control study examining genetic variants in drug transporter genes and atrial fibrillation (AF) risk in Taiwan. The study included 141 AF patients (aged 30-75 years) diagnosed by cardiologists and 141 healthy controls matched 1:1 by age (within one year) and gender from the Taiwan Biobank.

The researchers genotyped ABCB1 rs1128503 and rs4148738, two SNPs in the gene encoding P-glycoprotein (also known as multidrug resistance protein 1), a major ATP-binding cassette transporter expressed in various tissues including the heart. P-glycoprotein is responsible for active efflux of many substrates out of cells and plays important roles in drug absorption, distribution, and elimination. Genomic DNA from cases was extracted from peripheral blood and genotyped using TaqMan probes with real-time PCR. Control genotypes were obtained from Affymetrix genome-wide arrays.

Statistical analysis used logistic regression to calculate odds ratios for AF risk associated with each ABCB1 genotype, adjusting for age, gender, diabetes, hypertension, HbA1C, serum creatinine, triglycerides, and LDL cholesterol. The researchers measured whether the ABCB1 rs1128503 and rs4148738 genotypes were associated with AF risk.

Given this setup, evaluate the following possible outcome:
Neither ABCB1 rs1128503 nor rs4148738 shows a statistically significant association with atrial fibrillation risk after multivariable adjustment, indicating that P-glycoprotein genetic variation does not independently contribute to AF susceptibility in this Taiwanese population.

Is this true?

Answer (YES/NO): YES